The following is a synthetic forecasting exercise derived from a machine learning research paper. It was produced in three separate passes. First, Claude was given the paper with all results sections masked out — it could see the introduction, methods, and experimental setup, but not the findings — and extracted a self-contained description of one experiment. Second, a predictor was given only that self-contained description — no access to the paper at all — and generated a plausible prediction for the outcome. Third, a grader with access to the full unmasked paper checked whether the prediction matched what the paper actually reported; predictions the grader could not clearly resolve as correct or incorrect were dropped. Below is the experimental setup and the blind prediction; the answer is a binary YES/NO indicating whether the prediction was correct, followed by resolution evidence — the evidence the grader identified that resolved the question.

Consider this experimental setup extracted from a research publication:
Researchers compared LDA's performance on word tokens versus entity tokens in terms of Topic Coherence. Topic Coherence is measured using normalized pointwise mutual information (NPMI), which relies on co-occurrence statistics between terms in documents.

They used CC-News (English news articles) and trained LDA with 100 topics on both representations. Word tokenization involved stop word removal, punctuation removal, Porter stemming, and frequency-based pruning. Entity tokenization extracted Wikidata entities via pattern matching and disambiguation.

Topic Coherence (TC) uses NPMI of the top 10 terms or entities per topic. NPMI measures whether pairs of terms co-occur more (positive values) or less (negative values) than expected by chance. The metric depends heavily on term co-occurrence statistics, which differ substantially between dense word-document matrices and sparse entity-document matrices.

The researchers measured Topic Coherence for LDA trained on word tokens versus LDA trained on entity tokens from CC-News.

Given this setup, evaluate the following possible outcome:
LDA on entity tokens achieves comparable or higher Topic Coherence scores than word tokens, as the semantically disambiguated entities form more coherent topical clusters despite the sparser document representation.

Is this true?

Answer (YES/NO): NO